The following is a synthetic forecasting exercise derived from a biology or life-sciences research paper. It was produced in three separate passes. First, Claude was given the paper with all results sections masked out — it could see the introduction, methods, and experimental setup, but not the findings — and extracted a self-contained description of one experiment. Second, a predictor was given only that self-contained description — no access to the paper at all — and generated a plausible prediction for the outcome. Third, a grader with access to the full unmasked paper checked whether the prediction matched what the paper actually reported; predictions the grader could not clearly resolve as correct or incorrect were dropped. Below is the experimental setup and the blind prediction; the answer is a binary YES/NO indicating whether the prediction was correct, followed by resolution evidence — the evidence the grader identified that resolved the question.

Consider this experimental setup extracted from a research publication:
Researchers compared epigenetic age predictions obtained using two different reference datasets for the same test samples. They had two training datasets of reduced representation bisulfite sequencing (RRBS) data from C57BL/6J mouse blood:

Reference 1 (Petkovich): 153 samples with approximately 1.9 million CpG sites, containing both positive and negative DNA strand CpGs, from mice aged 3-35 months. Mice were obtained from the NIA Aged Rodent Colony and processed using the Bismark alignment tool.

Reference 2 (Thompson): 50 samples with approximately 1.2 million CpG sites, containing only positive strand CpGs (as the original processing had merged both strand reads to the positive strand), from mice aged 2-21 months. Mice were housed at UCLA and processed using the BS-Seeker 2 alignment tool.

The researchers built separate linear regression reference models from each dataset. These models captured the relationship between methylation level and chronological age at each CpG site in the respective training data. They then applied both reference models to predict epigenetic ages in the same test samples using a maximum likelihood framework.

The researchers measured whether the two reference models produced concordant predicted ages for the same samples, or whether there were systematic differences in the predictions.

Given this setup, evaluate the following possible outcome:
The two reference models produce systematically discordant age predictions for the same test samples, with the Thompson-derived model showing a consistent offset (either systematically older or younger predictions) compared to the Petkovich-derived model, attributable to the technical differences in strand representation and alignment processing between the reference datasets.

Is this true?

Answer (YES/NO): YES